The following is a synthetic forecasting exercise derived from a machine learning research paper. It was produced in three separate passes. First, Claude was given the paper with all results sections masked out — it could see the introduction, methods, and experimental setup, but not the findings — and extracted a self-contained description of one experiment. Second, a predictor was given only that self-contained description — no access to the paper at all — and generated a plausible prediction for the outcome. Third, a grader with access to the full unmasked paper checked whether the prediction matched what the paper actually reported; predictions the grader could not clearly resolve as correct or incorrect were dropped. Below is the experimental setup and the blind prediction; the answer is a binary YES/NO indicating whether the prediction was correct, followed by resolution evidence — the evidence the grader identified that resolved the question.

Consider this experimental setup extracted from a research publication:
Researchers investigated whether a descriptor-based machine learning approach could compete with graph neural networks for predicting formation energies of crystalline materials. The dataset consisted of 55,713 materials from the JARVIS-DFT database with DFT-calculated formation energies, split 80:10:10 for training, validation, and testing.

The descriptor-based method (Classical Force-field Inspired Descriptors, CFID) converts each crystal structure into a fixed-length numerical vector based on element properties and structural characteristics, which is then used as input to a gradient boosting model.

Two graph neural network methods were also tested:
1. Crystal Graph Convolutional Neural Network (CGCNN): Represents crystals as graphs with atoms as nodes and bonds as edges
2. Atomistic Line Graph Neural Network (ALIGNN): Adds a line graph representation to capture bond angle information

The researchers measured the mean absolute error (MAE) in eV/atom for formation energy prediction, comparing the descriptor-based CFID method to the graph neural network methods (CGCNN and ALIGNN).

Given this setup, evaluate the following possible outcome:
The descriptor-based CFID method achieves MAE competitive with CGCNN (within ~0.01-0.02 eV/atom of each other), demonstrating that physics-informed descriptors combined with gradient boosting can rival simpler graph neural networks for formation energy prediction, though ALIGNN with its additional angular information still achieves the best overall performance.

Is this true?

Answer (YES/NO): NO